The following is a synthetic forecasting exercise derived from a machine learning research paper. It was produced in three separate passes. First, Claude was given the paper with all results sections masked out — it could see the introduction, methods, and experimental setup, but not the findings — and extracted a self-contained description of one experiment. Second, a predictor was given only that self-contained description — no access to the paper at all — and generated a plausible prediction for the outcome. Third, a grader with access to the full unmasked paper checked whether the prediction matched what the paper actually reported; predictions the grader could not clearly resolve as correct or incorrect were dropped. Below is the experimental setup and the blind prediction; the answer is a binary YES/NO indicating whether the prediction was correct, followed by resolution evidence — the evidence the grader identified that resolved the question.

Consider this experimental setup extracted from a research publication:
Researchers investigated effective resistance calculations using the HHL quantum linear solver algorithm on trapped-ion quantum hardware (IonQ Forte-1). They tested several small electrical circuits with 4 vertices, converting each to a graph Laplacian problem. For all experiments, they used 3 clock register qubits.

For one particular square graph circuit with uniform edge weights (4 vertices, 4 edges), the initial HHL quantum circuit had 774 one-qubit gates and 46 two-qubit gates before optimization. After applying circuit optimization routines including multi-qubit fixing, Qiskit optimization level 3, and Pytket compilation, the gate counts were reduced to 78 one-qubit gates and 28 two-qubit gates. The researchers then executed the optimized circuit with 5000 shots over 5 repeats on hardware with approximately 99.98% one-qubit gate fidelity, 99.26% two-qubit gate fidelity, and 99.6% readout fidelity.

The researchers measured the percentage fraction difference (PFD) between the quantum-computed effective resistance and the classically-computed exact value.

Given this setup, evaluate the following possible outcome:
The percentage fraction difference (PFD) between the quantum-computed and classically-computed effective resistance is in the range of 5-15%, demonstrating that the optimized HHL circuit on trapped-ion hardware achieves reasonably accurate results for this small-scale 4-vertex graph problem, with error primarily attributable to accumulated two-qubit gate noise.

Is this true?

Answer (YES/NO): YES